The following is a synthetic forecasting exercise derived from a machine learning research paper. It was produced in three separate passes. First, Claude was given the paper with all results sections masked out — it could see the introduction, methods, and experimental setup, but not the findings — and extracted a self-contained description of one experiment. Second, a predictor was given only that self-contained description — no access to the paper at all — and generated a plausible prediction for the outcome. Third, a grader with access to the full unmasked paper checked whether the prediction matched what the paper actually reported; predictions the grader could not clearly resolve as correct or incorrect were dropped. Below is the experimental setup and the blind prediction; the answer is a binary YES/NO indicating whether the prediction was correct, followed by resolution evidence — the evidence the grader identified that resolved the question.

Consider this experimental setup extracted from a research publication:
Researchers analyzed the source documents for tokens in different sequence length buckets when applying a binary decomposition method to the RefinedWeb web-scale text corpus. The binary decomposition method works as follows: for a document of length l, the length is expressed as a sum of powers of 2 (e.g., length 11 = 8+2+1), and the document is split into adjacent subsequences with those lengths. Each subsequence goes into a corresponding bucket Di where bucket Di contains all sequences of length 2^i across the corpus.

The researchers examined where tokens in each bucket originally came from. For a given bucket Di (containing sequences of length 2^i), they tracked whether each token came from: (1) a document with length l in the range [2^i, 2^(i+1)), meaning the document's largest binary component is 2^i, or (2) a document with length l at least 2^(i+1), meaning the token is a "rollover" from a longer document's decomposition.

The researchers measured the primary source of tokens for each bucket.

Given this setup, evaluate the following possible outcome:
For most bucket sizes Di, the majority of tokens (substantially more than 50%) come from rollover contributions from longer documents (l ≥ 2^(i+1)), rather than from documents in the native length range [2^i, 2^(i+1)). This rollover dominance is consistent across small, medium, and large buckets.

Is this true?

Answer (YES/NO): NO